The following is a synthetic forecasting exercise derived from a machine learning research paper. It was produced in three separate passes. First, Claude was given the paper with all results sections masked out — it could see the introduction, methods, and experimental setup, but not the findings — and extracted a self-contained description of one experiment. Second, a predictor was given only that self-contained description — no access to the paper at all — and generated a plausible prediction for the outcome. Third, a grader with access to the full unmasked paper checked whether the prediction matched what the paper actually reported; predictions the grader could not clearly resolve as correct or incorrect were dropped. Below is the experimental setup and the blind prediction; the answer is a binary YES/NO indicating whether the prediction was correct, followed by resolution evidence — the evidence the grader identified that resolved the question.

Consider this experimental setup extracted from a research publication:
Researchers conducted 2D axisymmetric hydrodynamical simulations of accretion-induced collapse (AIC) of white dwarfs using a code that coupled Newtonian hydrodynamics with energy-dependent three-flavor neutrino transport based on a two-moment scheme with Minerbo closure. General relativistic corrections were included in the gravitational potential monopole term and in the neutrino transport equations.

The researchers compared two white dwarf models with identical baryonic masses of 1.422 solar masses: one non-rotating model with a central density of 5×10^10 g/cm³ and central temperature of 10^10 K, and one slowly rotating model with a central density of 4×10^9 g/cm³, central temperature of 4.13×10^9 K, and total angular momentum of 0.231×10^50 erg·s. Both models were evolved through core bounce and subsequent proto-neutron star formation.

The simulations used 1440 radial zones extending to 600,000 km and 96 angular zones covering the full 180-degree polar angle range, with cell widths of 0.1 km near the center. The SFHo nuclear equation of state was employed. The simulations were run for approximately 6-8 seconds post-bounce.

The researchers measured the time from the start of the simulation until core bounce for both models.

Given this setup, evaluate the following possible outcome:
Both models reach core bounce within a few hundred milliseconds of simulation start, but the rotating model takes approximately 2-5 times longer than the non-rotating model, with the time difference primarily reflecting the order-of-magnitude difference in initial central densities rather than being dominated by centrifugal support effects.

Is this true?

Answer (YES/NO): NO